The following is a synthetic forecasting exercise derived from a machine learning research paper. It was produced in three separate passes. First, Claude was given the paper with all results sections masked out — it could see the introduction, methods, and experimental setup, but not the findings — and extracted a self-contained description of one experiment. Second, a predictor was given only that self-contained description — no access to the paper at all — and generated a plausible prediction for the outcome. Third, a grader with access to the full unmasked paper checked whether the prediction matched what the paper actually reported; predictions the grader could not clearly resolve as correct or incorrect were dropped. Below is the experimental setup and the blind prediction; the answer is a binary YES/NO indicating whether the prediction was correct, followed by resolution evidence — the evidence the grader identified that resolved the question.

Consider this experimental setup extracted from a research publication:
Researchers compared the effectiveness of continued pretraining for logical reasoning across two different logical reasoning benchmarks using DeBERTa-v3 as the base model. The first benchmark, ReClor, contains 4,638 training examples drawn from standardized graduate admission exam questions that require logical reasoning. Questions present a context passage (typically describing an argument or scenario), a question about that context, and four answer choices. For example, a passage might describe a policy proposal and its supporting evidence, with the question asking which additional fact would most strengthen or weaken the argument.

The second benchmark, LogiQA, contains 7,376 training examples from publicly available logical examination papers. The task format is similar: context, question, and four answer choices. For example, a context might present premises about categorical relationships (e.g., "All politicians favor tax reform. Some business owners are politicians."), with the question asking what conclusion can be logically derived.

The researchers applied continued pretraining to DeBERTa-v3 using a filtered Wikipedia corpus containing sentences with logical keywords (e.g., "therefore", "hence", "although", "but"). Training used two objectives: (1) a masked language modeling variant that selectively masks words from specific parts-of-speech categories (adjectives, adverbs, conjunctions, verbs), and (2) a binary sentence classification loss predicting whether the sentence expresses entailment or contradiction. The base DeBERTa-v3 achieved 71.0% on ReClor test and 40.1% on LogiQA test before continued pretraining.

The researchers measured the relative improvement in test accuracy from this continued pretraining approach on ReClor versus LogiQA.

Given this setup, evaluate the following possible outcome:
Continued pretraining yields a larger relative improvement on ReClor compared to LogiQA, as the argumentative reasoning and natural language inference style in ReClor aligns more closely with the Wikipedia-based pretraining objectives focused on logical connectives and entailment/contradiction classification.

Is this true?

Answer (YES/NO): NO